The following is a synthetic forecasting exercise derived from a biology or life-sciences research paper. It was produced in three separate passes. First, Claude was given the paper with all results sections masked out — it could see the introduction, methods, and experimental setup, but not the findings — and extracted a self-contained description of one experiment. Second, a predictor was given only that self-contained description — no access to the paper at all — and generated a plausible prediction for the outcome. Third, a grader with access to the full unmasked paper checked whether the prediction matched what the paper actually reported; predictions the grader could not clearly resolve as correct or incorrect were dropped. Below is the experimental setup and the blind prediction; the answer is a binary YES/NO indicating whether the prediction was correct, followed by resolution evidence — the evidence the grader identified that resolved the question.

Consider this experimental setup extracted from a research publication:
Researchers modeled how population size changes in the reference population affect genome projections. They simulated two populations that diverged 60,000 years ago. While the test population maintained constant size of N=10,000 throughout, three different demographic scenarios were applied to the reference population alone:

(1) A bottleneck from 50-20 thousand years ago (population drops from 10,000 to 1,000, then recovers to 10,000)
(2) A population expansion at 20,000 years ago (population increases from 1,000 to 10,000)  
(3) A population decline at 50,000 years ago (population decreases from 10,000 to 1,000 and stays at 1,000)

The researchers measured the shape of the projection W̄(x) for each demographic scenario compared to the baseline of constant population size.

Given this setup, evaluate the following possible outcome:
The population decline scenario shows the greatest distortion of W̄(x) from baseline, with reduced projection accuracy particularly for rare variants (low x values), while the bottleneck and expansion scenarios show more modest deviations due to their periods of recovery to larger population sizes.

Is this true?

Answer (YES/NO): NO